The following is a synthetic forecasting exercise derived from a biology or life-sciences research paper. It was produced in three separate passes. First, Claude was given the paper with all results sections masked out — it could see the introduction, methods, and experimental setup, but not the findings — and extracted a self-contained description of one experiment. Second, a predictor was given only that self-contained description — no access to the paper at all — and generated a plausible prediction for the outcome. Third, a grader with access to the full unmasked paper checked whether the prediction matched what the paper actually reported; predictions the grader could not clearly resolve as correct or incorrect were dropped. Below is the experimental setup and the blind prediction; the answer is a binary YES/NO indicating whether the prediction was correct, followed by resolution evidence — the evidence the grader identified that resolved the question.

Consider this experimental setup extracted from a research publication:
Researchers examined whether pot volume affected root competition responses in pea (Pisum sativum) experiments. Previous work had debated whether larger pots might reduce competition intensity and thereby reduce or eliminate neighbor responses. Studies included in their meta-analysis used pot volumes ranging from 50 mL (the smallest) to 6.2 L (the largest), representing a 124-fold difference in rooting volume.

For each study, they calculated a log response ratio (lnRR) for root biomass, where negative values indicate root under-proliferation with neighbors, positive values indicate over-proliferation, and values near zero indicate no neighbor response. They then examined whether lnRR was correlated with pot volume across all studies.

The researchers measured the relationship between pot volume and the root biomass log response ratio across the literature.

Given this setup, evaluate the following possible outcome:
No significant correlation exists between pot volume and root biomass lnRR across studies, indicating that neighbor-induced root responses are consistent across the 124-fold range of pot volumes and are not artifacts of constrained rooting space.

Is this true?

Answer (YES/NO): YES